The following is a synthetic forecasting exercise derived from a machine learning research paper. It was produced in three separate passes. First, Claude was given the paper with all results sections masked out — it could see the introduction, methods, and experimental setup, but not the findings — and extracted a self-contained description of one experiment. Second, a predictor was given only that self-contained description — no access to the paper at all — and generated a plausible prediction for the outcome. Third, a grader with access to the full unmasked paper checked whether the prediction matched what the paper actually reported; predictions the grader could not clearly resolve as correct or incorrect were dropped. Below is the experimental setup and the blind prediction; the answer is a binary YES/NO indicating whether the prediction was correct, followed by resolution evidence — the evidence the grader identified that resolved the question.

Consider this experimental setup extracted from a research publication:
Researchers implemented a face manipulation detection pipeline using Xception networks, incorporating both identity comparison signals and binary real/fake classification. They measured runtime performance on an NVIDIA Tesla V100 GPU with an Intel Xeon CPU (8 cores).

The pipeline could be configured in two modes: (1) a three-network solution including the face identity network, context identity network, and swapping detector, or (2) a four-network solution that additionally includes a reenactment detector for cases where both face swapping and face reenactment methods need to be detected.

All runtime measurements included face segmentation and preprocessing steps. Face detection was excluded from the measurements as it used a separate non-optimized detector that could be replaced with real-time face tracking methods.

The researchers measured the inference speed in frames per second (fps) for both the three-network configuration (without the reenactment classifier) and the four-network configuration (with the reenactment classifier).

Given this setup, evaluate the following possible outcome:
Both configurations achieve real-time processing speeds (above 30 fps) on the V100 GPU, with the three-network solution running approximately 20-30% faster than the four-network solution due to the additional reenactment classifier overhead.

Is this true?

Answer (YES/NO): NO